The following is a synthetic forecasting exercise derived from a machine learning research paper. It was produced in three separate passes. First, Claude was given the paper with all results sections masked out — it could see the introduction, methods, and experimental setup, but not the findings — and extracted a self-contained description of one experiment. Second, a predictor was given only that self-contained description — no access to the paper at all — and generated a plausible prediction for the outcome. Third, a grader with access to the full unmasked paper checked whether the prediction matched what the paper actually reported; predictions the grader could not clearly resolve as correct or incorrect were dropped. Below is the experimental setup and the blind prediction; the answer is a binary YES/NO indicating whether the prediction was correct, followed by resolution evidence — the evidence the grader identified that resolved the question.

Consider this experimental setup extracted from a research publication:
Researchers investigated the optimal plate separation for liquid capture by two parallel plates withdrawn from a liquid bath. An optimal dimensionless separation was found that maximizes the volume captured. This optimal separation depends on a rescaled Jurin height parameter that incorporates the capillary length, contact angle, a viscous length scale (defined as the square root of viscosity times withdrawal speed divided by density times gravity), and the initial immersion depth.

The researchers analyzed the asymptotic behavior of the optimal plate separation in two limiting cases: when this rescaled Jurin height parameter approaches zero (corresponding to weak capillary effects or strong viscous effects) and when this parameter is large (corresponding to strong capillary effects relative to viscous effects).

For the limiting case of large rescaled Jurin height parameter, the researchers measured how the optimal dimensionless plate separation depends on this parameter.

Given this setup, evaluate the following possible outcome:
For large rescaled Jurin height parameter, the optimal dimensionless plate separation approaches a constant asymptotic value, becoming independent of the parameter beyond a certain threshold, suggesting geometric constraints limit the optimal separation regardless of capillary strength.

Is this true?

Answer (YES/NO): NO